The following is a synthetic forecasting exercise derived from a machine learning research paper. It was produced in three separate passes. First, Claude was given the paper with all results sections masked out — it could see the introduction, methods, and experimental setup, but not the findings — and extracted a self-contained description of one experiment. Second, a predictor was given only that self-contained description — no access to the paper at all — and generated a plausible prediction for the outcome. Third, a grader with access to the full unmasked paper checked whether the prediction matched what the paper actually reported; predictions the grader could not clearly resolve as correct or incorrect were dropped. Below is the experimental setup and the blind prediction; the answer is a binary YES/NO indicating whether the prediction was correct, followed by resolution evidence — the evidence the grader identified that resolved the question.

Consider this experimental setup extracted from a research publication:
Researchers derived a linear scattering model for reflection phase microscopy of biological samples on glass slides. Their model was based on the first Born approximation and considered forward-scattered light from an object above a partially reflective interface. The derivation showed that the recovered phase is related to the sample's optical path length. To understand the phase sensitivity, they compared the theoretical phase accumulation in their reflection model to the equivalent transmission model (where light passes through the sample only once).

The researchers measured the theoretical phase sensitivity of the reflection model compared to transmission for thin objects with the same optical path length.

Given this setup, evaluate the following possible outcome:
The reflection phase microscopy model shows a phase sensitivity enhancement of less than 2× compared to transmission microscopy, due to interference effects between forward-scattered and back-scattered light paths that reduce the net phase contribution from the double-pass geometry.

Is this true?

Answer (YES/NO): NO